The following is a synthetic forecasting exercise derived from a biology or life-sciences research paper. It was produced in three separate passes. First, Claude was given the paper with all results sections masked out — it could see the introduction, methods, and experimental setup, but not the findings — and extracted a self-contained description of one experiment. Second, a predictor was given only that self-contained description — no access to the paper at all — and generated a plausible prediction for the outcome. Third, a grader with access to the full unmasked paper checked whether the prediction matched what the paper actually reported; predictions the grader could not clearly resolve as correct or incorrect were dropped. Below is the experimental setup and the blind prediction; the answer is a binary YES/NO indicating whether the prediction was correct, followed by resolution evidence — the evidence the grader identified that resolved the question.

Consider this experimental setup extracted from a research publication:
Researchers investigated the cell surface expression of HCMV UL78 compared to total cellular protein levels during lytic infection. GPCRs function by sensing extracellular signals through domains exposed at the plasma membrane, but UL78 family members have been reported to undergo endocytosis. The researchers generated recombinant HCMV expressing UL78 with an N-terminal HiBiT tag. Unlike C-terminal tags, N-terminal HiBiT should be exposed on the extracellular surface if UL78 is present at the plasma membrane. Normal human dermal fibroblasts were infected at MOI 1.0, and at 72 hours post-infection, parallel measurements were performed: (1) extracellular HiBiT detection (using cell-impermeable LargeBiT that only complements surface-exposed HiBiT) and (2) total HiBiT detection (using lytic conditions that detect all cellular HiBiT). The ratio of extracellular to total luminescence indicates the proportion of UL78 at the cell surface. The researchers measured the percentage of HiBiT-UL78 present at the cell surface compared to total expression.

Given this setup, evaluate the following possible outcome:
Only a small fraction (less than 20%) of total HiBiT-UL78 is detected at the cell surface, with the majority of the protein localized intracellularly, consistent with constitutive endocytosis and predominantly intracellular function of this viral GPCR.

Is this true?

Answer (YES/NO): NO